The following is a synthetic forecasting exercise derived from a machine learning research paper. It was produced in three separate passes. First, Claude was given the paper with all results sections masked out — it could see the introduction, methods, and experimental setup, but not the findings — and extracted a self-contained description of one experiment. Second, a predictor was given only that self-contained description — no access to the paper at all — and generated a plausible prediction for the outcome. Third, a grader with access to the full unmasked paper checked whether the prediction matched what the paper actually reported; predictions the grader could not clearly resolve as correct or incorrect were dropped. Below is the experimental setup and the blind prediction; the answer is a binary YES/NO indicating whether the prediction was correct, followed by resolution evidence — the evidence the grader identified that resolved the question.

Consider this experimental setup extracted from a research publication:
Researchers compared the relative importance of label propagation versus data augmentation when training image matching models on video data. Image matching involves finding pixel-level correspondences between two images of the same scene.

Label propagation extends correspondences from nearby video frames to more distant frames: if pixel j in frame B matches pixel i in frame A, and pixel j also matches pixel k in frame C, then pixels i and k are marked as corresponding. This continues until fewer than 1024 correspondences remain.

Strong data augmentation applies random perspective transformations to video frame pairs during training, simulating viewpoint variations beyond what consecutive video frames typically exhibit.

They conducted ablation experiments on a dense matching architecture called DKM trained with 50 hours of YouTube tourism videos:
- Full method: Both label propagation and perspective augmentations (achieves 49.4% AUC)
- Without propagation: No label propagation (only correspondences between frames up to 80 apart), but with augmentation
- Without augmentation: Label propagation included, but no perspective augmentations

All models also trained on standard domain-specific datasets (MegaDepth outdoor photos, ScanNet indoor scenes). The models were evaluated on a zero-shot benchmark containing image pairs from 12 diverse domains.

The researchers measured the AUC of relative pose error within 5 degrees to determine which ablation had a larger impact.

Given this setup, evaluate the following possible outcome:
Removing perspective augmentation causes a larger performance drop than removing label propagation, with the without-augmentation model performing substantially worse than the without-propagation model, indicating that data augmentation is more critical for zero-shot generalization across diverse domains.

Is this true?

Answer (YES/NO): NO